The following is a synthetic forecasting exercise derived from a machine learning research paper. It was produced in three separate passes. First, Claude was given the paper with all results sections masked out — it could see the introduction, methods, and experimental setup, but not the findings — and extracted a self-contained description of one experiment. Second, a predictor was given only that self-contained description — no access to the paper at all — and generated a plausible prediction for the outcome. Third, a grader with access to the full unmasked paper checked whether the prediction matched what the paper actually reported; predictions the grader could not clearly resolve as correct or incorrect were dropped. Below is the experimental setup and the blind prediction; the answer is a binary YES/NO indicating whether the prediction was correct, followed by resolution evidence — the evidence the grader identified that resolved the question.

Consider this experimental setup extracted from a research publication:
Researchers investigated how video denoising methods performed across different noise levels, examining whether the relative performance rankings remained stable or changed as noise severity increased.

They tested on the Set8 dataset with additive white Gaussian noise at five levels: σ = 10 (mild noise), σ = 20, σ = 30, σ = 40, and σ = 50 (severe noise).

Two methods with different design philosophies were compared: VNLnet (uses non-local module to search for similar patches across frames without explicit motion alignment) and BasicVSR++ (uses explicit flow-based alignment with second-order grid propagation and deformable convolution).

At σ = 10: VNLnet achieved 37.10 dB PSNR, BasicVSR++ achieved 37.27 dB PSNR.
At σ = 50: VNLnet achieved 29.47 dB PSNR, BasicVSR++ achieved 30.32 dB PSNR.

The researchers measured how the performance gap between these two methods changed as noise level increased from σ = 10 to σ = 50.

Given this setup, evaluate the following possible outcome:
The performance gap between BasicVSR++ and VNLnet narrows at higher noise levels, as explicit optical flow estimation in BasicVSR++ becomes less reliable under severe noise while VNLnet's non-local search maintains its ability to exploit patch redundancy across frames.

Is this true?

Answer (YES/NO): NO